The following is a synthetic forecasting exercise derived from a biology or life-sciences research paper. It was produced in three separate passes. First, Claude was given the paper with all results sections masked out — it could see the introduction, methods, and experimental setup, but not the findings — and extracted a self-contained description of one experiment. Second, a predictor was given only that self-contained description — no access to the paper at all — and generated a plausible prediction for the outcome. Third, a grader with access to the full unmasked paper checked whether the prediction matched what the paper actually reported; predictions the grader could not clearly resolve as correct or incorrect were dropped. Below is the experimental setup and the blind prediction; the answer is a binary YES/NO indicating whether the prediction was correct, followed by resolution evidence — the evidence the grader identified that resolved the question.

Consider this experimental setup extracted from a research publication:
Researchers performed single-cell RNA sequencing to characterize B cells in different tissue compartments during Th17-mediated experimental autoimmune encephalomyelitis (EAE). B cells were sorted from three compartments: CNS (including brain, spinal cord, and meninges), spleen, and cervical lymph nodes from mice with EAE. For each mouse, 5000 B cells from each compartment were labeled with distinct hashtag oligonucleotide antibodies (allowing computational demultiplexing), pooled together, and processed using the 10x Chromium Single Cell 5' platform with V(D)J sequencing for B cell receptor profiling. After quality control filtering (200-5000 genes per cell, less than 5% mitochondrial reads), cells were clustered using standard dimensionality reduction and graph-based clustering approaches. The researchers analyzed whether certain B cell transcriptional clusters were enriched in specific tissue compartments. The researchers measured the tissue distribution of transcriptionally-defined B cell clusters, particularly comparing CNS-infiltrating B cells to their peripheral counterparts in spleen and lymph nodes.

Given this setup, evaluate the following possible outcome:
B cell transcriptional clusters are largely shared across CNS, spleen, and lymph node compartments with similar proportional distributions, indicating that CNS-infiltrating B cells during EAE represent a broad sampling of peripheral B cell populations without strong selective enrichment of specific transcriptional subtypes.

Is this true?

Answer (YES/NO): NO